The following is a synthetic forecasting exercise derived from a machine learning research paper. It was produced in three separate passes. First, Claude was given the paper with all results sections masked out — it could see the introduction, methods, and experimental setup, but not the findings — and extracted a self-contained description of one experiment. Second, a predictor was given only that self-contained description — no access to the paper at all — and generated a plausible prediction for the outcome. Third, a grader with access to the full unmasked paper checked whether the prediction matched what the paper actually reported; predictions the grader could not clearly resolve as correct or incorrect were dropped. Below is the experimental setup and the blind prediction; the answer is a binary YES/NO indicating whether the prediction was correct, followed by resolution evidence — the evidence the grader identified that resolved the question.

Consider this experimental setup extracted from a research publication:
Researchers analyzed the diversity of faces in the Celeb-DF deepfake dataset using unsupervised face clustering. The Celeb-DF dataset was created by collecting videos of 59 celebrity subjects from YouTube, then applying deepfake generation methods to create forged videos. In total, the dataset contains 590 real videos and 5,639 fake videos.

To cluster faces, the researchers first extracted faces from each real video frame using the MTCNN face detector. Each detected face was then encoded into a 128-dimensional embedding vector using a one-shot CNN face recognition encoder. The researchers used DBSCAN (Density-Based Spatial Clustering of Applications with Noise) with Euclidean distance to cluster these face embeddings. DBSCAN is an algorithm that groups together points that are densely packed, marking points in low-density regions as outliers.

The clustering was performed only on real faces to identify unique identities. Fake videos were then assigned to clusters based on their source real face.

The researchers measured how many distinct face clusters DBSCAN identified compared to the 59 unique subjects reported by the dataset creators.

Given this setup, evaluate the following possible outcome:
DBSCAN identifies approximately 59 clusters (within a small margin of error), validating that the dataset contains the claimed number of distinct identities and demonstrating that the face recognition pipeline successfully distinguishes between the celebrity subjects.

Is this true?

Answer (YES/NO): NO